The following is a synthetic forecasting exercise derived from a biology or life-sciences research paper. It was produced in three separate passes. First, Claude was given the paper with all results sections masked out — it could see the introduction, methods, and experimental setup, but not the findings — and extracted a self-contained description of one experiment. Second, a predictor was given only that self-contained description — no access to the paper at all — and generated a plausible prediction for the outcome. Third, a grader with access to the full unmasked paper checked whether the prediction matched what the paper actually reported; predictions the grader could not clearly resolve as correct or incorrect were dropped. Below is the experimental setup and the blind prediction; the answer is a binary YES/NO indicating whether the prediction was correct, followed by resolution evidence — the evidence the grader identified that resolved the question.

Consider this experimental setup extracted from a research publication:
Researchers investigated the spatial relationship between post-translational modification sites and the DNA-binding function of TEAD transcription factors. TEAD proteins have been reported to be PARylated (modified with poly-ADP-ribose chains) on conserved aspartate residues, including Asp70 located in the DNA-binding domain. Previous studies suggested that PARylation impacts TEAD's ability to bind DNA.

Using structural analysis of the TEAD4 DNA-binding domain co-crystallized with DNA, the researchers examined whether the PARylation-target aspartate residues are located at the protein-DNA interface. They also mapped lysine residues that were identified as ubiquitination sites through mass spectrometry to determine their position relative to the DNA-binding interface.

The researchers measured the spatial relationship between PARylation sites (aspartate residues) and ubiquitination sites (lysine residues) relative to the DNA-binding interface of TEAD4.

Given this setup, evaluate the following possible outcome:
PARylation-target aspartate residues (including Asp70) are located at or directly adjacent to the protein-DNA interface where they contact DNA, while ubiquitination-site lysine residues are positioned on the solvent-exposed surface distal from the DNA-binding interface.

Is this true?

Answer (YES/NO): NO